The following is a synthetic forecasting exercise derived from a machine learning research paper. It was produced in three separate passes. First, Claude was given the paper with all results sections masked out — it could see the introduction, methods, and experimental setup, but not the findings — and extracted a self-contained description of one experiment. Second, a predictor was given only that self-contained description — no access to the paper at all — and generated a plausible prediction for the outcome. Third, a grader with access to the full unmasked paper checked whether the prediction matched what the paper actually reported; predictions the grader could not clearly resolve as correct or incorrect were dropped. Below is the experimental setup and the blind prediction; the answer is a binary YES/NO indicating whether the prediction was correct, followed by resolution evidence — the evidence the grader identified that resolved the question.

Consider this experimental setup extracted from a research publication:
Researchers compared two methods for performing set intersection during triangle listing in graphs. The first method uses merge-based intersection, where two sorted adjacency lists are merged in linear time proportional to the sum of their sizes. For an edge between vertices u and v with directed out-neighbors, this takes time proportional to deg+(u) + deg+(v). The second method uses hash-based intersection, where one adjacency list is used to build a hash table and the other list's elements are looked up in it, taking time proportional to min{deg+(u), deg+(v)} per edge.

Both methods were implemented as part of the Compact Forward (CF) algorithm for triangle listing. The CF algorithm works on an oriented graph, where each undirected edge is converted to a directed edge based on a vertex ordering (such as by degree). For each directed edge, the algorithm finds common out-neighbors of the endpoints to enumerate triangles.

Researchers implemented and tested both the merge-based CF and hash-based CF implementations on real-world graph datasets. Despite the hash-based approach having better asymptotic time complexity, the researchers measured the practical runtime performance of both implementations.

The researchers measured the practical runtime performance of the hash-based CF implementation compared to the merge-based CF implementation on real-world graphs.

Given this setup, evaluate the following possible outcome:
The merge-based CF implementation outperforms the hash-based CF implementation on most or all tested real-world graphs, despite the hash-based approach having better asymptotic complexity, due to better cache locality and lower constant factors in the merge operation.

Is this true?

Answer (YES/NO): YES